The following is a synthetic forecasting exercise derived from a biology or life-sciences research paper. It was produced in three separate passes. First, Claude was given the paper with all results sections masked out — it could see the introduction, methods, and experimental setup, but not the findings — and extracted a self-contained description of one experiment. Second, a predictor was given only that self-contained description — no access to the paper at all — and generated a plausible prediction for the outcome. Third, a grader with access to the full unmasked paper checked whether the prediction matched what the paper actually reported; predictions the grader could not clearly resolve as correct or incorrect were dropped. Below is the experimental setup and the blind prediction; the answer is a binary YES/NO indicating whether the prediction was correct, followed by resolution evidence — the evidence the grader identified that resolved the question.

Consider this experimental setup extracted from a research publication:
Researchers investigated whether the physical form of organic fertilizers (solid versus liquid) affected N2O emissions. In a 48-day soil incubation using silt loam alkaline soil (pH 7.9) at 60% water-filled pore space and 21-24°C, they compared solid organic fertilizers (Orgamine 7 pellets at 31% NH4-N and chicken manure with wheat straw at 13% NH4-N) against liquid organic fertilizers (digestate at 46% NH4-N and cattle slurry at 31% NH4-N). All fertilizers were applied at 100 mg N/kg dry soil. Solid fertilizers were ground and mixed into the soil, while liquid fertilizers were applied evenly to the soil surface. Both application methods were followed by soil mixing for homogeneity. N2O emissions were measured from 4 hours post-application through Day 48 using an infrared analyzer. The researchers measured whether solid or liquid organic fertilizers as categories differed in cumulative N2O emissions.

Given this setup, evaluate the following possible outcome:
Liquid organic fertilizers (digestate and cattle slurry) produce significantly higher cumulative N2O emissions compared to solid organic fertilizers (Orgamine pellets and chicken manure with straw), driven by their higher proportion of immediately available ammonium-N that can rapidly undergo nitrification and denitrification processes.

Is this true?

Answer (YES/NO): NO